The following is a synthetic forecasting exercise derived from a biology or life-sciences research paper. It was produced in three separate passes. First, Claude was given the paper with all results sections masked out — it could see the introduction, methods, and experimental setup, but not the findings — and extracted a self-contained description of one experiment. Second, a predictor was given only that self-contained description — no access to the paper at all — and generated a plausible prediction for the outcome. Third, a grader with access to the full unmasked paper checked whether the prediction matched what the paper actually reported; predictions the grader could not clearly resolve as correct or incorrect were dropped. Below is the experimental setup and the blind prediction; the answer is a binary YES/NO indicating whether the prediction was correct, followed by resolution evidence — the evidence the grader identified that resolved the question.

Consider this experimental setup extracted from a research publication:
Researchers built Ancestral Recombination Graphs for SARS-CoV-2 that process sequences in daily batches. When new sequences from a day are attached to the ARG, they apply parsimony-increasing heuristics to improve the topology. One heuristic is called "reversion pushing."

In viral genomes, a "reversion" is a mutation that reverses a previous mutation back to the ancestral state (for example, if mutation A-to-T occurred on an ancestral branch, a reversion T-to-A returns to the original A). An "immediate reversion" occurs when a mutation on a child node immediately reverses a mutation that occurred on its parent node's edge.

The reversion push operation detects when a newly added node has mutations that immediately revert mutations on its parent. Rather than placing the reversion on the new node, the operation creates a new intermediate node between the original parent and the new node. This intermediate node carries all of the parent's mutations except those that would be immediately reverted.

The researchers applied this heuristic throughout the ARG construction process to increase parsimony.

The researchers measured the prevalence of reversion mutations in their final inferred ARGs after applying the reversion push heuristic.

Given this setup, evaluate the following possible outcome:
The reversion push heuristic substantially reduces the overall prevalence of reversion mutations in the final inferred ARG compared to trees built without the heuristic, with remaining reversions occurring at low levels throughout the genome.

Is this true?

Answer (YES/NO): NO